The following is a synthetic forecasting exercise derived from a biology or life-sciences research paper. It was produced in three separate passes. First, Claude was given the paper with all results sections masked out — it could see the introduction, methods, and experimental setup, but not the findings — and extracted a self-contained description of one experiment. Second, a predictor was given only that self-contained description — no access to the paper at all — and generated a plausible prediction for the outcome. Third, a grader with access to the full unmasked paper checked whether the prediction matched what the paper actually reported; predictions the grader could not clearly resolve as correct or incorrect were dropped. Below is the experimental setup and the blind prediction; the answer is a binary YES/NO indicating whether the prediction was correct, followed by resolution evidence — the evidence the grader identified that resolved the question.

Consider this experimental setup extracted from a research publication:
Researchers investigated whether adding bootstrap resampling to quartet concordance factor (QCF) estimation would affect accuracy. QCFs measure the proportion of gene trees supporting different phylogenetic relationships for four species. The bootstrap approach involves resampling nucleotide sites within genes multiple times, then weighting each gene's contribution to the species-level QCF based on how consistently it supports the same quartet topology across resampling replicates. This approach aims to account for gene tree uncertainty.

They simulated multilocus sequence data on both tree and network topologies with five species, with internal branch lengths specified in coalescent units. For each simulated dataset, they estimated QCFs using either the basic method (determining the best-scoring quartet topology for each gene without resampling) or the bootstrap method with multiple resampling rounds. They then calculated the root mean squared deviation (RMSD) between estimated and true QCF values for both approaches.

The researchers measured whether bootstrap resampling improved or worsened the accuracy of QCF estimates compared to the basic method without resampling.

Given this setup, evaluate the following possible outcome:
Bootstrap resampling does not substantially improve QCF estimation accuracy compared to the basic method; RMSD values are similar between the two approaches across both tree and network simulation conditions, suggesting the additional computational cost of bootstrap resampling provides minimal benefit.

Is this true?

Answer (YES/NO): NO